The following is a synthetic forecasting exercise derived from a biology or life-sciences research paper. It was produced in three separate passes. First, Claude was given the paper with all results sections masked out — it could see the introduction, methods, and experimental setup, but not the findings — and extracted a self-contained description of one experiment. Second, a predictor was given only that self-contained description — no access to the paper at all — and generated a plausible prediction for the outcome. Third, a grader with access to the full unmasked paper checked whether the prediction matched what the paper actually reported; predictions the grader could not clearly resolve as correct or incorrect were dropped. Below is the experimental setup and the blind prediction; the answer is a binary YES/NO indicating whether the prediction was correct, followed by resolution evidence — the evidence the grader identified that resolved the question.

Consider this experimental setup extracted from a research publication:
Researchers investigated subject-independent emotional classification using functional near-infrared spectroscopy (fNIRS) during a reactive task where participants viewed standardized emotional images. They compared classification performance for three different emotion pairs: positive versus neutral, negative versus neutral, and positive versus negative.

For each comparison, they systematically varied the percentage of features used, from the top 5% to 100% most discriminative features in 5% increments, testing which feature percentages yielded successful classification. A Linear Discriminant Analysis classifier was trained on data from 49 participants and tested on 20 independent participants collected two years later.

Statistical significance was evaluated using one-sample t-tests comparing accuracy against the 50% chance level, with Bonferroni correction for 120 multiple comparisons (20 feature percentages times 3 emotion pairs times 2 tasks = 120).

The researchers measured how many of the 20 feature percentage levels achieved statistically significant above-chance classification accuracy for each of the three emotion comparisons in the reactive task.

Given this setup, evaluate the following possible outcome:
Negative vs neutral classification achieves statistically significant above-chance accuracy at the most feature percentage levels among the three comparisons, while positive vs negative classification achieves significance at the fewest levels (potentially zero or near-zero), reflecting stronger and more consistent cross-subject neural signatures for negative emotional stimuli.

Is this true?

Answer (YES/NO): NO